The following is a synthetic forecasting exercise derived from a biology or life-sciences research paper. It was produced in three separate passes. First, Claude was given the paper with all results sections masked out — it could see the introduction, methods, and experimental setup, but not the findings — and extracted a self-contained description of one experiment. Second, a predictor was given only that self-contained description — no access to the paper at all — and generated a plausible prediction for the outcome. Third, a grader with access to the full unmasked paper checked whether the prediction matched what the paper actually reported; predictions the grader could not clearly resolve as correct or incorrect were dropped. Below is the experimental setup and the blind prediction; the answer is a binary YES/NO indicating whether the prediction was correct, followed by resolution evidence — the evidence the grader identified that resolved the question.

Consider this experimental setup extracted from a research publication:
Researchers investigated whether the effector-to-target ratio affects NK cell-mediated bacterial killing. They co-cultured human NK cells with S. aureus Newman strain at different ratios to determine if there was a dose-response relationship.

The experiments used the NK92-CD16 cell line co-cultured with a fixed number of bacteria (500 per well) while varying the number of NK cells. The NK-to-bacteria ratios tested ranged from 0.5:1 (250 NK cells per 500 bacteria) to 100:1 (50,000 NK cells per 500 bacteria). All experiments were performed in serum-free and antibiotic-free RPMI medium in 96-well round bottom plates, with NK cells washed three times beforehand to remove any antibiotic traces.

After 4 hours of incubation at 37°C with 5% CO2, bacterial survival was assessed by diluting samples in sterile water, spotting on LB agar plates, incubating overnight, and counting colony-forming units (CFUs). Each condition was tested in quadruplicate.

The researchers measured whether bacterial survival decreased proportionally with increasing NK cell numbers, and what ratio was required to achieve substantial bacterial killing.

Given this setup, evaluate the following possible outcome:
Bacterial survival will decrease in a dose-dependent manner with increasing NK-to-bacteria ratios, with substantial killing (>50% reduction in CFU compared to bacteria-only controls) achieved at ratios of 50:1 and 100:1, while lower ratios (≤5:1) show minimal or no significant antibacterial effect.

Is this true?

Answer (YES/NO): NO